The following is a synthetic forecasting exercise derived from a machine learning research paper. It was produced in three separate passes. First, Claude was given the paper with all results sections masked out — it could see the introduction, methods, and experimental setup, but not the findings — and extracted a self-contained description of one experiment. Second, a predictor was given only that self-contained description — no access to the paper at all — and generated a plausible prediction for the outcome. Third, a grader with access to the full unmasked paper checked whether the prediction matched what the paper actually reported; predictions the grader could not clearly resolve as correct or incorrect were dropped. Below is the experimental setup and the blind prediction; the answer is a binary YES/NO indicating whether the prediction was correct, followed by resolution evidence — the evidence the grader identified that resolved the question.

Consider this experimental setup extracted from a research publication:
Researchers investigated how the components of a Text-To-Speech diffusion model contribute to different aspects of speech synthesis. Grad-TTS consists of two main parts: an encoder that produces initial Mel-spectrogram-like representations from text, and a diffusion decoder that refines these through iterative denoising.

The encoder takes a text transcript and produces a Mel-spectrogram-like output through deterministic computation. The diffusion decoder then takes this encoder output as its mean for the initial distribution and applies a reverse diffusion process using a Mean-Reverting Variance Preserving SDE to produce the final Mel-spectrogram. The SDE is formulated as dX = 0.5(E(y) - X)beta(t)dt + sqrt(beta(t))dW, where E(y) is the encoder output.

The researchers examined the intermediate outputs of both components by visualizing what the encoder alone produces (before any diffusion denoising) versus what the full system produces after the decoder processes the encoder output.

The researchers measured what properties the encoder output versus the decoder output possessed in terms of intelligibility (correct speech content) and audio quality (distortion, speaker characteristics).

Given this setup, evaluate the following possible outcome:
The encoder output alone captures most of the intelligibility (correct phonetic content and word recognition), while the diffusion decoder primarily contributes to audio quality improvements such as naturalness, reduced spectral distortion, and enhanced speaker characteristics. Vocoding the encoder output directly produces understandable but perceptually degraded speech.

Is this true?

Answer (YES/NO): YES